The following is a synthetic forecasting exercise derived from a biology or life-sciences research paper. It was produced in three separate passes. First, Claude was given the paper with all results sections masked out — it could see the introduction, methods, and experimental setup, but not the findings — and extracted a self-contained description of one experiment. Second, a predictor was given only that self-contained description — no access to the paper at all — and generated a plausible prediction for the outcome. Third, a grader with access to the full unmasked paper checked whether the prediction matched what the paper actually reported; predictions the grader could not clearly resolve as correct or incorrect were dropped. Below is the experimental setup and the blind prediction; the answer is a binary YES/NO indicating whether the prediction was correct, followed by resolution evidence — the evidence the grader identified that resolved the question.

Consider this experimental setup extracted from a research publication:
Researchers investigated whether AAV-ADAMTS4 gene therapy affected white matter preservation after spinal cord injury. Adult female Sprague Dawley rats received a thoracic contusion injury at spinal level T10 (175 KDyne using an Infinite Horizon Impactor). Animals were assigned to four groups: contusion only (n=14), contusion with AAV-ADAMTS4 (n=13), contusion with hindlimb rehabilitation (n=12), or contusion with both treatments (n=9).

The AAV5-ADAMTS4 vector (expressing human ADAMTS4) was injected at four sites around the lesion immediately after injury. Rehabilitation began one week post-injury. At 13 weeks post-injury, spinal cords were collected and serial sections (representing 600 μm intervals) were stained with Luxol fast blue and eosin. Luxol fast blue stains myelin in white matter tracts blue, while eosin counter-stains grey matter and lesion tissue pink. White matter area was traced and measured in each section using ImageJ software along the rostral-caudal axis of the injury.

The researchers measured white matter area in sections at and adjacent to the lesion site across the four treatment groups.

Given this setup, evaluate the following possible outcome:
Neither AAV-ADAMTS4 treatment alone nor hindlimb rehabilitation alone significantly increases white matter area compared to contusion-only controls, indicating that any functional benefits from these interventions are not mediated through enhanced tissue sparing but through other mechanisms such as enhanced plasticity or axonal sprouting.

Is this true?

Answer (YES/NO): NO